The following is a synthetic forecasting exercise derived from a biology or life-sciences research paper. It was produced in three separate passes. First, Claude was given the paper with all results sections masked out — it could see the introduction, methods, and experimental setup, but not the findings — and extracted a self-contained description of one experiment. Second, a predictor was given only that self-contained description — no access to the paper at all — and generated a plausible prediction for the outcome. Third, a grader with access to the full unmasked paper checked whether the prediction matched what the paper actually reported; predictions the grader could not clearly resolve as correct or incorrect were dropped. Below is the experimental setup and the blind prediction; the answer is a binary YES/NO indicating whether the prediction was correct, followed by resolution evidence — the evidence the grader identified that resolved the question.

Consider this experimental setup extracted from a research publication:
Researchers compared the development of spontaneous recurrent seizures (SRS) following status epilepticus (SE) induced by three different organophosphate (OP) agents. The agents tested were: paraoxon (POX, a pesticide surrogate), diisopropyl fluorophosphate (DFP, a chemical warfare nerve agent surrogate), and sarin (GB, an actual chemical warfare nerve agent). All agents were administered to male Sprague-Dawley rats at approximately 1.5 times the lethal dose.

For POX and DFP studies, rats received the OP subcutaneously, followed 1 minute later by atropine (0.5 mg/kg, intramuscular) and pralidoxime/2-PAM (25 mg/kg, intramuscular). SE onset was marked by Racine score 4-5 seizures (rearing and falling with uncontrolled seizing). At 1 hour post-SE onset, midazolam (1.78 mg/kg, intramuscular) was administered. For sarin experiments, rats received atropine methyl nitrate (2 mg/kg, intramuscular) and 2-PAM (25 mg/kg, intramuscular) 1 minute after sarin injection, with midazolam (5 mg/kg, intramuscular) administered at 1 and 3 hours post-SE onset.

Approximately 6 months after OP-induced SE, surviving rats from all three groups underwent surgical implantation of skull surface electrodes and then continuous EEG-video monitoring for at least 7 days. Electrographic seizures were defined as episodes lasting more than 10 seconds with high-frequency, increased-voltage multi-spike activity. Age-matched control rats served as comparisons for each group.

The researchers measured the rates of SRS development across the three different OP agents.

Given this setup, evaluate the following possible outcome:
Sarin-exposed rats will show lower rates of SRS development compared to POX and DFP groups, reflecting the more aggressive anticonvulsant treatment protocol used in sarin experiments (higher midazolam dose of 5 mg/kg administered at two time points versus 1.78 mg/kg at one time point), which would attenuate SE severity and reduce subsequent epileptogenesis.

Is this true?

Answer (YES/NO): NO